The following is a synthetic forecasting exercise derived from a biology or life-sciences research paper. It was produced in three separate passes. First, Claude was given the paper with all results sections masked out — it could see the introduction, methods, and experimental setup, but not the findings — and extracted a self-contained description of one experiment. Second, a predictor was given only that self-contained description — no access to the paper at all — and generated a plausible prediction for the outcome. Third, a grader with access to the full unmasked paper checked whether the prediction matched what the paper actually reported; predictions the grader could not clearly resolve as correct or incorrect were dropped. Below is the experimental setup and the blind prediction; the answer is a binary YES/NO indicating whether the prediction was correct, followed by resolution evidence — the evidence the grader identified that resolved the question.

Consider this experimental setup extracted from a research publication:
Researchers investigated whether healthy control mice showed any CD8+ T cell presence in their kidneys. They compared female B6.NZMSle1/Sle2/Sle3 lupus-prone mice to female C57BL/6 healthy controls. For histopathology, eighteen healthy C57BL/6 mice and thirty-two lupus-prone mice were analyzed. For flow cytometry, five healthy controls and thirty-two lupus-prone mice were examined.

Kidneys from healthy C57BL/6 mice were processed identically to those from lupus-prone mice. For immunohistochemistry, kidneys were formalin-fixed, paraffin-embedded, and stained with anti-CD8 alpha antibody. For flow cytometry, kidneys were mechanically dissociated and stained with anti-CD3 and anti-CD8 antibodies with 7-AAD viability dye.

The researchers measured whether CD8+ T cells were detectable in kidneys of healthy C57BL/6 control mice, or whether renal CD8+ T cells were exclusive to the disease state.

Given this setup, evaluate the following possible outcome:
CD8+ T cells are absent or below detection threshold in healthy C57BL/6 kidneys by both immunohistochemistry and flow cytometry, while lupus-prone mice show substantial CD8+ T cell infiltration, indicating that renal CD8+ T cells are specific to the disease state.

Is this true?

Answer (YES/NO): NO